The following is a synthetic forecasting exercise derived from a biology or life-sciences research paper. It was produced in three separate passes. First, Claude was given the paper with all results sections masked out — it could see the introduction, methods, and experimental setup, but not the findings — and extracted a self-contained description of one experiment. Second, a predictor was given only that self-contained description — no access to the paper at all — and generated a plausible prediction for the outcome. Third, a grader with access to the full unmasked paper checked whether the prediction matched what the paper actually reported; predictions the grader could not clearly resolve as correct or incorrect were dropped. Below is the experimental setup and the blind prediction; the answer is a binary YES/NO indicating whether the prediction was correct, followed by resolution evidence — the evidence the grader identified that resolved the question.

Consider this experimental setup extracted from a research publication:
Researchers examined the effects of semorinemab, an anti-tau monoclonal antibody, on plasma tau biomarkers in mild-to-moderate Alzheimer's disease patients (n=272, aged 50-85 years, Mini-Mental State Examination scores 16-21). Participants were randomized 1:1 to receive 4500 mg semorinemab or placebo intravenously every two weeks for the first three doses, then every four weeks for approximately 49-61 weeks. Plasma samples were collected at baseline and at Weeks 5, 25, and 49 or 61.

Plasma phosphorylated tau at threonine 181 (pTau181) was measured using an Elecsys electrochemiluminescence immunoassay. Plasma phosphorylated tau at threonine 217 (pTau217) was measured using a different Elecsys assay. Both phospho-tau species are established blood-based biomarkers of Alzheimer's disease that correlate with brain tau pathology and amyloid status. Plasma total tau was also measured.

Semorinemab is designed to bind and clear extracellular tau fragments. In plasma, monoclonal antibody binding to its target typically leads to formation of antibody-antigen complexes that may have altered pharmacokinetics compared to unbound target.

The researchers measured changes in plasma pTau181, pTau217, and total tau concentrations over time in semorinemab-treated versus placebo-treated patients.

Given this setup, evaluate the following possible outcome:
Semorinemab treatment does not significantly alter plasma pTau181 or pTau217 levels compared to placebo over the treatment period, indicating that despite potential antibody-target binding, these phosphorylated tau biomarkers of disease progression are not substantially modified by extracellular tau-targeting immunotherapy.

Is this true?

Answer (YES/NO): NO